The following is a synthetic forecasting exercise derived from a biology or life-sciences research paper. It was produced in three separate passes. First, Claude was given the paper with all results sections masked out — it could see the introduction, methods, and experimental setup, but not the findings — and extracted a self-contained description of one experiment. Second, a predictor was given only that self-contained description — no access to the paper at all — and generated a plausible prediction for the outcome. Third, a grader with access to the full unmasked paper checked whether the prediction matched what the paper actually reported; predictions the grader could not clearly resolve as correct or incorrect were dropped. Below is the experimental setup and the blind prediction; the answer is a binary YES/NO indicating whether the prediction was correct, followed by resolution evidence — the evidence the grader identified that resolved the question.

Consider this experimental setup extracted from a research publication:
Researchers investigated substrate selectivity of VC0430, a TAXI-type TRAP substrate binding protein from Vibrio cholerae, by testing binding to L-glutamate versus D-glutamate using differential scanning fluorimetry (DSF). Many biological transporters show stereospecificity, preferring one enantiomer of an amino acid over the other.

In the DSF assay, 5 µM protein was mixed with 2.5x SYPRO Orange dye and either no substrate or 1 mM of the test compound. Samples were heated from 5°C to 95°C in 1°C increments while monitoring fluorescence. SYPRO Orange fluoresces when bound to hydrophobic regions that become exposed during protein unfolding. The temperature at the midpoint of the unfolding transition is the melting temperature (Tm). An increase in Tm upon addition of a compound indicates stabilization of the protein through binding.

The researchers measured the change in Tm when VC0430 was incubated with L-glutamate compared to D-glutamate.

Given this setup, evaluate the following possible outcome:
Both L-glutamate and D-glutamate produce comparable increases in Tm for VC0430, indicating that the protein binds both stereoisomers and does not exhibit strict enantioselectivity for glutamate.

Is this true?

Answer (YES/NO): NO